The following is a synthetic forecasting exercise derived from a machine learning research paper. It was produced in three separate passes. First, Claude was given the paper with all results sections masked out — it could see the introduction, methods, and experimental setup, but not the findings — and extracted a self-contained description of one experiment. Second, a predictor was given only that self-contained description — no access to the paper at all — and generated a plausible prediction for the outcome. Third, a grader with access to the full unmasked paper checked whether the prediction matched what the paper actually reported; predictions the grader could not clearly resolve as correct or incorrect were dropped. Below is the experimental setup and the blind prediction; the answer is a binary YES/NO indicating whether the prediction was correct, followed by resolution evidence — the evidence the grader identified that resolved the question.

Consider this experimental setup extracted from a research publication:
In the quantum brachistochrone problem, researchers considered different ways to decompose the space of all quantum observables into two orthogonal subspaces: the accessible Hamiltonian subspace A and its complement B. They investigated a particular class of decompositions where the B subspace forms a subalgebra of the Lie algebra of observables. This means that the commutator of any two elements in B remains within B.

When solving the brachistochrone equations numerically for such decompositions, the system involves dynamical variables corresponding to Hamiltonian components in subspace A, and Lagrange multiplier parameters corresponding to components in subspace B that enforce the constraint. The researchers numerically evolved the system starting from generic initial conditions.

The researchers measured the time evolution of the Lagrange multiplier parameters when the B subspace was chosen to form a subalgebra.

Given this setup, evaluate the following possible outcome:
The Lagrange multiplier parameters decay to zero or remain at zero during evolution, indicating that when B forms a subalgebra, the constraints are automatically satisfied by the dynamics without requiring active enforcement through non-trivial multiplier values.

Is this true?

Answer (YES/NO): NO